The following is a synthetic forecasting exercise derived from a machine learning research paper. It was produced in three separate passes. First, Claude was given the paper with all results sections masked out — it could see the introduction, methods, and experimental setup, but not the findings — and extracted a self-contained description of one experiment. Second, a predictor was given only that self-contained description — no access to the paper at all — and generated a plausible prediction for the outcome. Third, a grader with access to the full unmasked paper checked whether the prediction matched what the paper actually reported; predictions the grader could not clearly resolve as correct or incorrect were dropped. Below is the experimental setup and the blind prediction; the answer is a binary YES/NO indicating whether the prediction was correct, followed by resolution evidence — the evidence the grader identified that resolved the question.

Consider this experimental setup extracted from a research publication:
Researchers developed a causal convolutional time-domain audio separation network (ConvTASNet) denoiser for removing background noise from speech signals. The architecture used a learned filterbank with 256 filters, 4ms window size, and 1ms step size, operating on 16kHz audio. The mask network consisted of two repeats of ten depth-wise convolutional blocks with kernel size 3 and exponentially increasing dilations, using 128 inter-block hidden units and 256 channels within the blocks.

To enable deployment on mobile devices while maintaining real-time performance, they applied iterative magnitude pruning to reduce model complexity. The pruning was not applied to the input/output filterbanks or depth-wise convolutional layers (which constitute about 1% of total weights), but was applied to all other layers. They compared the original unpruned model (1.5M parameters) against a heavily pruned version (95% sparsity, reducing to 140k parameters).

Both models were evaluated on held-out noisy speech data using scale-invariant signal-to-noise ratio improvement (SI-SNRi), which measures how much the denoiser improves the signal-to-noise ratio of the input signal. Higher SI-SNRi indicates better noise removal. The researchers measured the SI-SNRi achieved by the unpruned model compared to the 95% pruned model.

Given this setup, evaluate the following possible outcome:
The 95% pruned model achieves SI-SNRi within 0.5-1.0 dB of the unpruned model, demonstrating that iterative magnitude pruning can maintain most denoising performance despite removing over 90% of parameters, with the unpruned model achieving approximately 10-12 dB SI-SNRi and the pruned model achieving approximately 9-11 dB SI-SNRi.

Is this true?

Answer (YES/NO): NO